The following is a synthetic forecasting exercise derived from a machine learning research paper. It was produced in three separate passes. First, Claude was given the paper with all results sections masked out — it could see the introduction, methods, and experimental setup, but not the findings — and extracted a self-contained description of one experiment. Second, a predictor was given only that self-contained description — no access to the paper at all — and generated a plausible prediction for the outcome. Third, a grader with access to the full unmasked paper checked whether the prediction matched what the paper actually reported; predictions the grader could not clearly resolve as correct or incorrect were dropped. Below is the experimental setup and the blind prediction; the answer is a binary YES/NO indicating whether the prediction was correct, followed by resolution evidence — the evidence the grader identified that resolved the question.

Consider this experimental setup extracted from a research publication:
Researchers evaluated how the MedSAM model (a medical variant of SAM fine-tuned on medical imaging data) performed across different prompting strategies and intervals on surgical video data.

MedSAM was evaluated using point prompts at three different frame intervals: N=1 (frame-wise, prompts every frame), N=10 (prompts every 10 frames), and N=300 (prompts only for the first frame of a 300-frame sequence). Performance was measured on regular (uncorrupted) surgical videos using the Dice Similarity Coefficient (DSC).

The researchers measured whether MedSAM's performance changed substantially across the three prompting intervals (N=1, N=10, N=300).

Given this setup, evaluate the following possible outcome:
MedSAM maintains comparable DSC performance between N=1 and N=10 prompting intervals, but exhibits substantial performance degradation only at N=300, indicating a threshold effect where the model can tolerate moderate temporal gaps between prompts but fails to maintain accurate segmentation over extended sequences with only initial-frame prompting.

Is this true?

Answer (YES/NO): NO